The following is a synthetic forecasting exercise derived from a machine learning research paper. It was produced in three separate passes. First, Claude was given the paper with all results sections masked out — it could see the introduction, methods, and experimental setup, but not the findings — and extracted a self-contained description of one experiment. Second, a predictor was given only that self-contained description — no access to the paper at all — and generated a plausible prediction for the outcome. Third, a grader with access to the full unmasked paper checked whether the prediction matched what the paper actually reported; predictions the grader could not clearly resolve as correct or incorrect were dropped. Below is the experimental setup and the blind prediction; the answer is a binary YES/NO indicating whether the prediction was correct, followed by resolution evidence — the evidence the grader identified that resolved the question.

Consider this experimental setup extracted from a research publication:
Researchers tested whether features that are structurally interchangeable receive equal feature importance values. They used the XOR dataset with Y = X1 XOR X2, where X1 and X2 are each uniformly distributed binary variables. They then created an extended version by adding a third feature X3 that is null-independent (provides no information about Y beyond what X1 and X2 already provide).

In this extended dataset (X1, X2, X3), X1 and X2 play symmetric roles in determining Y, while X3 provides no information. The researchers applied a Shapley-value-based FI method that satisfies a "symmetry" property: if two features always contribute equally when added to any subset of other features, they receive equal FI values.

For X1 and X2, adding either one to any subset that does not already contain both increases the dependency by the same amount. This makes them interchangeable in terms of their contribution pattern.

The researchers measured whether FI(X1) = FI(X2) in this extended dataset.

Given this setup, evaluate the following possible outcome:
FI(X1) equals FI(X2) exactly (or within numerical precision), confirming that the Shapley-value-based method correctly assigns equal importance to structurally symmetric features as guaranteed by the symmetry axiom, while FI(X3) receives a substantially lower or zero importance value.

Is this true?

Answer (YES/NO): YES